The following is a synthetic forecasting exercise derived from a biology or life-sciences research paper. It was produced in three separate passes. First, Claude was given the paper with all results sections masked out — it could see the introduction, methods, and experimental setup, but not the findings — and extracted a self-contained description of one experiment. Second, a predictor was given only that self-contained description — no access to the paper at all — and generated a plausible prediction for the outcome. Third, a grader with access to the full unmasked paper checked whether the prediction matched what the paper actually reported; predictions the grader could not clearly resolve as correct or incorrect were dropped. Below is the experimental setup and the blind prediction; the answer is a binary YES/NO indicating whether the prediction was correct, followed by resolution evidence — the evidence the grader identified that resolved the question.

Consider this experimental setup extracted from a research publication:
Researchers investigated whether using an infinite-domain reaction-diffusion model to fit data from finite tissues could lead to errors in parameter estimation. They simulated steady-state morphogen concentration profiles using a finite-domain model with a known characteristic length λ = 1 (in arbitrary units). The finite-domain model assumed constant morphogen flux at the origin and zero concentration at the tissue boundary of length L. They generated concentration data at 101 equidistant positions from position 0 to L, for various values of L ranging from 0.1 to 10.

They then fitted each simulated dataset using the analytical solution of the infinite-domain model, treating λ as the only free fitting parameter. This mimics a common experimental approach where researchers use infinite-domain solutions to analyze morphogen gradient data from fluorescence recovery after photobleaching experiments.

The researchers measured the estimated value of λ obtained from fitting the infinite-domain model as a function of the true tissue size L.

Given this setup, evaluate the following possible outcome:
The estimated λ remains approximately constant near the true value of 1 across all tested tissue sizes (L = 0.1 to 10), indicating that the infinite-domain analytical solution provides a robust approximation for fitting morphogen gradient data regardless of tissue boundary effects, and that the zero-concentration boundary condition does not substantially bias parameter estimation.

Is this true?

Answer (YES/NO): NO